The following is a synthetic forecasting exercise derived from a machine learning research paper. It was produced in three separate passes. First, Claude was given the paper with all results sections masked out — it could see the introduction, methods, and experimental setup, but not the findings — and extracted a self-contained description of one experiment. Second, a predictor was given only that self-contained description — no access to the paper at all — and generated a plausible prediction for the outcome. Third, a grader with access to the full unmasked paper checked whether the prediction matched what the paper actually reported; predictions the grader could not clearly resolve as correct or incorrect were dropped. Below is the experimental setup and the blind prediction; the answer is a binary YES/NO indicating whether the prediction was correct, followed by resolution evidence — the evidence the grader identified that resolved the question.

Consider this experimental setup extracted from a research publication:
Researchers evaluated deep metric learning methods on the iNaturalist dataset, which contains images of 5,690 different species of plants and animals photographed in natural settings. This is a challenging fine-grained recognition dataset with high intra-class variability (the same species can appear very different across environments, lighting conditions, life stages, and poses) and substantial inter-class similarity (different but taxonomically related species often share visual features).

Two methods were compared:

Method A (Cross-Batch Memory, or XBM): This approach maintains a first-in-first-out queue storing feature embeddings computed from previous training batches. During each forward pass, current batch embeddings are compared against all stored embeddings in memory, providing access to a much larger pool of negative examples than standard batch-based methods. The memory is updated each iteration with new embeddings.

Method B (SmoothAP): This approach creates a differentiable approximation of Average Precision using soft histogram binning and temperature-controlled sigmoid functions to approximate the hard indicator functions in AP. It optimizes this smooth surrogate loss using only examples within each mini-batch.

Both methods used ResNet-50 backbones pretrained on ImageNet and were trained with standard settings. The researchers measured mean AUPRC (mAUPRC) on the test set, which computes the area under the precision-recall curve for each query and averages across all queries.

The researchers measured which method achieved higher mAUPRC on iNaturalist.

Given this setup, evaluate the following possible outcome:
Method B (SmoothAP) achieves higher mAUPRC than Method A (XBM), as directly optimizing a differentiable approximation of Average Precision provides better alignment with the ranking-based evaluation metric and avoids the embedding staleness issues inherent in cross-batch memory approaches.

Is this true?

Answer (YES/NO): YES